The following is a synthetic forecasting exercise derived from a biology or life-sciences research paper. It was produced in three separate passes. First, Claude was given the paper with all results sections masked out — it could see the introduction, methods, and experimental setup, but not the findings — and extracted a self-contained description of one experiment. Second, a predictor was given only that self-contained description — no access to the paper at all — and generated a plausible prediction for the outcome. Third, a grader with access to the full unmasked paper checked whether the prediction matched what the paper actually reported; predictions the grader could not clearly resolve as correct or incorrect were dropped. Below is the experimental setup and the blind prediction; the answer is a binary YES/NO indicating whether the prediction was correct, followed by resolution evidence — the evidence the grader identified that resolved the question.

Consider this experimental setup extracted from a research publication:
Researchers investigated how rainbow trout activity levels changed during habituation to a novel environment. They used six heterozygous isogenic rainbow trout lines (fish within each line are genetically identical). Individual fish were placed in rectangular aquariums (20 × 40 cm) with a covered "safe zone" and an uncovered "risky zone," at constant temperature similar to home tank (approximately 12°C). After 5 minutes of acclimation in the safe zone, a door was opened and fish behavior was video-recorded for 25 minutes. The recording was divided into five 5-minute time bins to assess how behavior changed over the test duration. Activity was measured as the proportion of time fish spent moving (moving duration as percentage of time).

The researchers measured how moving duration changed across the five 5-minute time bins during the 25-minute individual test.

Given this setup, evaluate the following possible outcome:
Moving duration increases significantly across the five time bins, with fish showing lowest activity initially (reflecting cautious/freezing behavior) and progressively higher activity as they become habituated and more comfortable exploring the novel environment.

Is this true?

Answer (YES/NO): YES